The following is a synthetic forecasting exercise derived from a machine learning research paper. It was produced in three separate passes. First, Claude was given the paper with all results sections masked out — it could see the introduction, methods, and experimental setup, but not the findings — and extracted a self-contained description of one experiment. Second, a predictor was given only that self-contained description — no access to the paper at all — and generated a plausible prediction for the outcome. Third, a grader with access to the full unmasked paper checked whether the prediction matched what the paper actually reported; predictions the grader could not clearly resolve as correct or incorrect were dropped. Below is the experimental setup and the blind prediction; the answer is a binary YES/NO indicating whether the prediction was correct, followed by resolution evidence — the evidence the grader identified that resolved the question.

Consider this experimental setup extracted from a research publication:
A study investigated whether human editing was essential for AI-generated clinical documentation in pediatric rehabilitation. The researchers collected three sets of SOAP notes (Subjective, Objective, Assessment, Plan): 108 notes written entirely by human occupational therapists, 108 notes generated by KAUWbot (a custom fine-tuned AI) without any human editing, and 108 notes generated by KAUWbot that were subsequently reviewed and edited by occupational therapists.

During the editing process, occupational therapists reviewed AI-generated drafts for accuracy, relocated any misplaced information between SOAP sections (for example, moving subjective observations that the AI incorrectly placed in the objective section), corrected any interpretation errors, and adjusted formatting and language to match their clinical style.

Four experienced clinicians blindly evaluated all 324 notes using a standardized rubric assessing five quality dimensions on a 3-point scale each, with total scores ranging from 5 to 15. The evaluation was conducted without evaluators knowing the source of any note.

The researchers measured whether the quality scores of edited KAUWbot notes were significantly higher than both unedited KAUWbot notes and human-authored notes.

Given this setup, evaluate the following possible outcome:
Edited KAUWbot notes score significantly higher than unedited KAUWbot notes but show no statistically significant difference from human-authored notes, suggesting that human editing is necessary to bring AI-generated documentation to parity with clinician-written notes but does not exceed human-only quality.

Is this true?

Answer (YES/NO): NO